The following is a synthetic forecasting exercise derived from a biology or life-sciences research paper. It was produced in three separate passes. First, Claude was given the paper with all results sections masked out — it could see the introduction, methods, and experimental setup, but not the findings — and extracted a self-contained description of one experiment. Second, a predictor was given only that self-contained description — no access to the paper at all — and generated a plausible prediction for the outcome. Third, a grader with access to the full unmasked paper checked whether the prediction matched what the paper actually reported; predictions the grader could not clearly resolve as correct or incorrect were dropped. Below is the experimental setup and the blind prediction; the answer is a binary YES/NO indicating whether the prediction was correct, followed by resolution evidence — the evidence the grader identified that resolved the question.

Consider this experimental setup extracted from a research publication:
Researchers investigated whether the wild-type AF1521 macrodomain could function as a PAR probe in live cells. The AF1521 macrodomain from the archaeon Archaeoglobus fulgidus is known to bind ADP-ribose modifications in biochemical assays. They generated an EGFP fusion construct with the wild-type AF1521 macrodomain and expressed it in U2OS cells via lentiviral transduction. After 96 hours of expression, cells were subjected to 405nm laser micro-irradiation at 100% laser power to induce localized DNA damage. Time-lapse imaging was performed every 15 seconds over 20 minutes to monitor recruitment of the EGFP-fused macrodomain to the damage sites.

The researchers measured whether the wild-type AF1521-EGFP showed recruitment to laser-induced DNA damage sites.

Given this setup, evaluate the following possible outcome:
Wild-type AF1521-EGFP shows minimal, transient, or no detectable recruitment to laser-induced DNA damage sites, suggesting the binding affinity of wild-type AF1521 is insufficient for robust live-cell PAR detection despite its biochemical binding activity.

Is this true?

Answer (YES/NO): YES